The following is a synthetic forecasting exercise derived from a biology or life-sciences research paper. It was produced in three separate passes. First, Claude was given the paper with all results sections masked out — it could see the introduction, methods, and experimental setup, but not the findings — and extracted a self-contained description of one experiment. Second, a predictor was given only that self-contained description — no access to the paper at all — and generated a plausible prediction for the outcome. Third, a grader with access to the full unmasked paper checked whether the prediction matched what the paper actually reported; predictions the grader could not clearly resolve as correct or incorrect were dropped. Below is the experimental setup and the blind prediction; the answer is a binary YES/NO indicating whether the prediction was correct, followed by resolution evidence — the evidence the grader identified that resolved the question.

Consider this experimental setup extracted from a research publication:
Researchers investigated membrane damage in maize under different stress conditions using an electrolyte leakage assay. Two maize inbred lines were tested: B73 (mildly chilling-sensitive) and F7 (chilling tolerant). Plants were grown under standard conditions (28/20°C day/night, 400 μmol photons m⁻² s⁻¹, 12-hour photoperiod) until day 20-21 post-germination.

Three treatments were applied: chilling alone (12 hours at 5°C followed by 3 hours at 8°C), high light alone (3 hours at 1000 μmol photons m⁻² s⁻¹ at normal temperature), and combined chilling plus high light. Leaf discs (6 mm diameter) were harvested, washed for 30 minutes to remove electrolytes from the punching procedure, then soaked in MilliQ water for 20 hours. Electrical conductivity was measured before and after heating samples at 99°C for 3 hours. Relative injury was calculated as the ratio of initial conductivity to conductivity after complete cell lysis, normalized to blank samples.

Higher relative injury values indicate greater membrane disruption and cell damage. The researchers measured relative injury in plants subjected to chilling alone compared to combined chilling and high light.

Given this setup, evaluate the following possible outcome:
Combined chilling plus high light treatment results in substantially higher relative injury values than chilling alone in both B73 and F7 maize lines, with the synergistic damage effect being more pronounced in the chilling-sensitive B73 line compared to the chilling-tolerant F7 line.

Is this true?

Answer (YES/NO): NO